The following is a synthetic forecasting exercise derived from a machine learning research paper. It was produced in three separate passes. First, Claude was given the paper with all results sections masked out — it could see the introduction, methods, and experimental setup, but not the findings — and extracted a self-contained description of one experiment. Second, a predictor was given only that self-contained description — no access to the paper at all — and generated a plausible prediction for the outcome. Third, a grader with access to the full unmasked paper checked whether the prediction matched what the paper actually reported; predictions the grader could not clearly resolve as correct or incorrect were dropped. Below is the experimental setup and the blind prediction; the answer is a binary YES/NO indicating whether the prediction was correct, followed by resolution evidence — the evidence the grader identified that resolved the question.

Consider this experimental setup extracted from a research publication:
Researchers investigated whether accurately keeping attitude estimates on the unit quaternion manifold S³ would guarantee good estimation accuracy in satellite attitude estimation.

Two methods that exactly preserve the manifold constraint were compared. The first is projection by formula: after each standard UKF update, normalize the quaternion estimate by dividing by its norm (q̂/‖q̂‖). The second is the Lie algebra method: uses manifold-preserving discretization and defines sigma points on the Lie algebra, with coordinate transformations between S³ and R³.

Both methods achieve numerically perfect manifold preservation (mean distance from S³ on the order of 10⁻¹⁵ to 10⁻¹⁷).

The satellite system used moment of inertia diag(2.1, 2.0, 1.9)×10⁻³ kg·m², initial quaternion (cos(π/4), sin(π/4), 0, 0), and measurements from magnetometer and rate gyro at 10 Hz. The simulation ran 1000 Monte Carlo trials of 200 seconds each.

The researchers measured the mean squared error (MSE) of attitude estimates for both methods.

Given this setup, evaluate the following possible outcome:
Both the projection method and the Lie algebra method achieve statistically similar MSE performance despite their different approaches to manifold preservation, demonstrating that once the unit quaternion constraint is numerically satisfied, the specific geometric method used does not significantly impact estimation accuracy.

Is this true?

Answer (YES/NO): NO